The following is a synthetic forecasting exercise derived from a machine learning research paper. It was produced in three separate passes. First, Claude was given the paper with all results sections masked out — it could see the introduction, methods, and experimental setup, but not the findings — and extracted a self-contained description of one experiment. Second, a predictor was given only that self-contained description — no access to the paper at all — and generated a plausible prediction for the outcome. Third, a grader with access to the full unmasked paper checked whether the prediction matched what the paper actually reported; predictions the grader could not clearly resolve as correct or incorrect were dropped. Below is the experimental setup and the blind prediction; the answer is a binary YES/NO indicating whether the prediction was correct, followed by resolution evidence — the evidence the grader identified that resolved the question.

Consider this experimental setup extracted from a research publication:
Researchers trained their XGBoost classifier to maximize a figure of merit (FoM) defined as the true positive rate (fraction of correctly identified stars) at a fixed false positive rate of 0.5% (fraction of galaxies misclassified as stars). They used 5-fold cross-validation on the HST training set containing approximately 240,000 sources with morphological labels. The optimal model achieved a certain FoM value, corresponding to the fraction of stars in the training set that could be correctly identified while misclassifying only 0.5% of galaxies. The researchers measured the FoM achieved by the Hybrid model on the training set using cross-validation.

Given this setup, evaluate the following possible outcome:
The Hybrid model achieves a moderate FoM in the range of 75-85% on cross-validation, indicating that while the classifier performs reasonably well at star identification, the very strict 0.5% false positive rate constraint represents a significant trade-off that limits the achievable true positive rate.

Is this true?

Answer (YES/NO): NO